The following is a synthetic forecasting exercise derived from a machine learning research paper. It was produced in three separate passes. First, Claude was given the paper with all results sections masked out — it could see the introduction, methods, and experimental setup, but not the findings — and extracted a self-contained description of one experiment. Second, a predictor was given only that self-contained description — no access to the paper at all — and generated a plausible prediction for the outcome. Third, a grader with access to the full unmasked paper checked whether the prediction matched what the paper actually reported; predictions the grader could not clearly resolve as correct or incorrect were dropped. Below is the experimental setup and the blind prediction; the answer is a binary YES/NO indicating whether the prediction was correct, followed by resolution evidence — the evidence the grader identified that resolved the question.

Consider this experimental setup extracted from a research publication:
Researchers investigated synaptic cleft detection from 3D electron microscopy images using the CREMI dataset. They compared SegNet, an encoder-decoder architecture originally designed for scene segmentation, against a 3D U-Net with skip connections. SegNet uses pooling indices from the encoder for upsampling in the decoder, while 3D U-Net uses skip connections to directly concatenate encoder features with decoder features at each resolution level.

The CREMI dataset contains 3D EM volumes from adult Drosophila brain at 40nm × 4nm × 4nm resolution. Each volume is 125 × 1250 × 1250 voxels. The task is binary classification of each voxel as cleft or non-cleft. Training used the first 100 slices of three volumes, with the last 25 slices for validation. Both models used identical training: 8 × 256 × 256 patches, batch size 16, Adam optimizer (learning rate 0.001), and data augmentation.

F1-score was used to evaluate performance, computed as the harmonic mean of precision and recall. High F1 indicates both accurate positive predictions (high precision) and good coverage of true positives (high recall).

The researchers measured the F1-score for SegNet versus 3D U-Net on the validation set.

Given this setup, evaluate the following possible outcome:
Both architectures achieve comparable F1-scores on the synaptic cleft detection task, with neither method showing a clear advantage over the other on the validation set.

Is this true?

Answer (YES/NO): YES